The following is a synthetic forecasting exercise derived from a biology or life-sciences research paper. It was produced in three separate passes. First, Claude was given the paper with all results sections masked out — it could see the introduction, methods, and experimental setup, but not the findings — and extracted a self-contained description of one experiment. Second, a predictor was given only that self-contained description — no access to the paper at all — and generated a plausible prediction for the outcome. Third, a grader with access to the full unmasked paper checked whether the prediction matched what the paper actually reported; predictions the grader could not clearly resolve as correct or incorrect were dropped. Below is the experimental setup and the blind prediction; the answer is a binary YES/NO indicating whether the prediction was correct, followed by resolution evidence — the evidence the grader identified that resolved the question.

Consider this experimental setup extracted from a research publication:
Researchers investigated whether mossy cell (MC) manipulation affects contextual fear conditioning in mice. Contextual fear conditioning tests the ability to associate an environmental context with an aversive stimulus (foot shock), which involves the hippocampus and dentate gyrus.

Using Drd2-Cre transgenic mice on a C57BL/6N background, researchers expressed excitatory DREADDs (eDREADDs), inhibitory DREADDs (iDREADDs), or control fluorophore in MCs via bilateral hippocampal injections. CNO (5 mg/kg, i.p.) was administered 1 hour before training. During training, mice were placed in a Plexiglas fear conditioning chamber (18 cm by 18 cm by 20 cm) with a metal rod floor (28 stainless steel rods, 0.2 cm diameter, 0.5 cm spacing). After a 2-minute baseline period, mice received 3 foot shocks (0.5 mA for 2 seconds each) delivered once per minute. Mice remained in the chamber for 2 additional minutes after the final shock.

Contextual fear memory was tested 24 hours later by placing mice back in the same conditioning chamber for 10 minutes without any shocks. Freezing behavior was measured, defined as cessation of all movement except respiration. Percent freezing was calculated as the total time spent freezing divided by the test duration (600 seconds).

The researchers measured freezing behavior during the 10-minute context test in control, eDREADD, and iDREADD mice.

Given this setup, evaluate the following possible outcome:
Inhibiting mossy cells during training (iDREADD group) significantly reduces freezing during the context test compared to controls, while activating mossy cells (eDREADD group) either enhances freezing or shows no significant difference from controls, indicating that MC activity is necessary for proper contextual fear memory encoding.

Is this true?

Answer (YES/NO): NO